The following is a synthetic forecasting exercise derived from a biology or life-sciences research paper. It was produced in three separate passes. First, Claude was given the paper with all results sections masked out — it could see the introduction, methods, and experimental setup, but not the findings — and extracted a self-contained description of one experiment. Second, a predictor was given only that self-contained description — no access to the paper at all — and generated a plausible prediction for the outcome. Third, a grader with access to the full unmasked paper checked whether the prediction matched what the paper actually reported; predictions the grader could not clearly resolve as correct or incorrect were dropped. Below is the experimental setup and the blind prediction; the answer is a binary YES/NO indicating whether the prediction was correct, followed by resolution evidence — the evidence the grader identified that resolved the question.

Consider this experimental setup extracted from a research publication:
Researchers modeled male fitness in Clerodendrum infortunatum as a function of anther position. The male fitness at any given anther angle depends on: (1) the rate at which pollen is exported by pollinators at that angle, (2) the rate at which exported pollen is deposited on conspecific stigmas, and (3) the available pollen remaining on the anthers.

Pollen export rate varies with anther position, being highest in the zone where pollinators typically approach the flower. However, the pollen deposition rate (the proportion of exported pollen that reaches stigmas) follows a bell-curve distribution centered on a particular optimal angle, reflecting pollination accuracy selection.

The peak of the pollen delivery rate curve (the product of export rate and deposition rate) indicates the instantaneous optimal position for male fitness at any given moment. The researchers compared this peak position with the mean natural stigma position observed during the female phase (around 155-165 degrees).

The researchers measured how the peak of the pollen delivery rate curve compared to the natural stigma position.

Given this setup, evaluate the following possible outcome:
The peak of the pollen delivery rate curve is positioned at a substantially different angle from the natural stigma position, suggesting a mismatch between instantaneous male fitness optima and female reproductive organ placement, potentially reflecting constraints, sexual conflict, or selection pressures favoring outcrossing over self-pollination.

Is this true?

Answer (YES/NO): NO